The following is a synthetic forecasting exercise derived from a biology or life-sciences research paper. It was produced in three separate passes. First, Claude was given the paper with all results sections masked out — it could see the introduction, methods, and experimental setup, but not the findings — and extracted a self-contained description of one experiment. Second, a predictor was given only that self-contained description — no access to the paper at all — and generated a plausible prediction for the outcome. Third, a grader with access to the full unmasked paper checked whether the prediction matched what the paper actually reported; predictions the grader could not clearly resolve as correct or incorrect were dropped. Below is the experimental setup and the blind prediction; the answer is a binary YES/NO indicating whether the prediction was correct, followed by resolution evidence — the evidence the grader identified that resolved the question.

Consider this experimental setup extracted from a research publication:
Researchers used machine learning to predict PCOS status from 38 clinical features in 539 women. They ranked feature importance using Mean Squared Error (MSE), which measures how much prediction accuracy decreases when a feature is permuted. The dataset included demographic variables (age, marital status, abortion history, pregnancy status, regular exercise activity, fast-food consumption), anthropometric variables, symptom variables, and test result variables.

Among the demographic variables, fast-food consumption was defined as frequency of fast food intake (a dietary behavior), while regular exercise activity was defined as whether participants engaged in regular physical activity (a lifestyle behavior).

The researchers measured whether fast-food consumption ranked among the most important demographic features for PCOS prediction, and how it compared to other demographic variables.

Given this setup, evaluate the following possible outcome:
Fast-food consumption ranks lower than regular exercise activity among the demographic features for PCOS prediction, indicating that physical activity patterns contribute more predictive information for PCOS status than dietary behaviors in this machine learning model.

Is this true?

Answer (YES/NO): NO